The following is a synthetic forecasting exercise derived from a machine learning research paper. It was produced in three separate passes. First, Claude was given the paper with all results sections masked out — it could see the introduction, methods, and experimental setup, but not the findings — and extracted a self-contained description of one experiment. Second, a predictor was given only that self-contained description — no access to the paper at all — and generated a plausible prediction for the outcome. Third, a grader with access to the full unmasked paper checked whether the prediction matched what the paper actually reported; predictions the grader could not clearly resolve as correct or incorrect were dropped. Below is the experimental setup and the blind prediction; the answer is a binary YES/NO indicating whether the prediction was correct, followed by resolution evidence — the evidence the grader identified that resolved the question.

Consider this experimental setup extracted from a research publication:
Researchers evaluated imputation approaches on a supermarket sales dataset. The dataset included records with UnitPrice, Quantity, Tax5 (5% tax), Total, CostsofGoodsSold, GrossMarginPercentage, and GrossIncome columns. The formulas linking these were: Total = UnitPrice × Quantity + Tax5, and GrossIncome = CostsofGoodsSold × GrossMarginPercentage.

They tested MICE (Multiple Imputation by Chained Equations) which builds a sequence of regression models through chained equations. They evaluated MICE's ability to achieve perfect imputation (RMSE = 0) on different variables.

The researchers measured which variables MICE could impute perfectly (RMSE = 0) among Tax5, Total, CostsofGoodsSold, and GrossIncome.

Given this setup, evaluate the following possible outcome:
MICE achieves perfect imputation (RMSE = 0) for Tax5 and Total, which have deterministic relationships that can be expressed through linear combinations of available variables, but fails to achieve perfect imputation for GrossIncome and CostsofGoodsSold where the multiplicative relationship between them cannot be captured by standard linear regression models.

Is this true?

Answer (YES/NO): NO